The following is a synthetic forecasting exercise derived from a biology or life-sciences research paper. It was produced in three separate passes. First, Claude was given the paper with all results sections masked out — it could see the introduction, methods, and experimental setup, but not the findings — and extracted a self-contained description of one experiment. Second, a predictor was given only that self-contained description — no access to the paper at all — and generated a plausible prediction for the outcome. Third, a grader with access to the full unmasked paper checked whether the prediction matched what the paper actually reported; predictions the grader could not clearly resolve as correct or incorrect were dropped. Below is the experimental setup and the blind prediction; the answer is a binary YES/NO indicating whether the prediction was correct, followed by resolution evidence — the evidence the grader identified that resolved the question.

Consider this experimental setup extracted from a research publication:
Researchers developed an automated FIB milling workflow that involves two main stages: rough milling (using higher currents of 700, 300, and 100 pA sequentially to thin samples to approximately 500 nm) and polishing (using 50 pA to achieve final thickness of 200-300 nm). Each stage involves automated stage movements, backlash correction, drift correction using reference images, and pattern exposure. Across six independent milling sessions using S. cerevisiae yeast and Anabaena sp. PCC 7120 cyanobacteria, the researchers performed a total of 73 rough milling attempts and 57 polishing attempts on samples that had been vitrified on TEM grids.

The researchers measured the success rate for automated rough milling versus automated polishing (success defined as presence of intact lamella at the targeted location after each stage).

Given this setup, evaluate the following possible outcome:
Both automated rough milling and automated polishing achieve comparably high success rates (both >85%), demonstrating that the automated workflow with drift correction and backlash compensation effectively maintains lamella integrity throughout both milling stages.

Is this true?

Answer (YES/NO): NO